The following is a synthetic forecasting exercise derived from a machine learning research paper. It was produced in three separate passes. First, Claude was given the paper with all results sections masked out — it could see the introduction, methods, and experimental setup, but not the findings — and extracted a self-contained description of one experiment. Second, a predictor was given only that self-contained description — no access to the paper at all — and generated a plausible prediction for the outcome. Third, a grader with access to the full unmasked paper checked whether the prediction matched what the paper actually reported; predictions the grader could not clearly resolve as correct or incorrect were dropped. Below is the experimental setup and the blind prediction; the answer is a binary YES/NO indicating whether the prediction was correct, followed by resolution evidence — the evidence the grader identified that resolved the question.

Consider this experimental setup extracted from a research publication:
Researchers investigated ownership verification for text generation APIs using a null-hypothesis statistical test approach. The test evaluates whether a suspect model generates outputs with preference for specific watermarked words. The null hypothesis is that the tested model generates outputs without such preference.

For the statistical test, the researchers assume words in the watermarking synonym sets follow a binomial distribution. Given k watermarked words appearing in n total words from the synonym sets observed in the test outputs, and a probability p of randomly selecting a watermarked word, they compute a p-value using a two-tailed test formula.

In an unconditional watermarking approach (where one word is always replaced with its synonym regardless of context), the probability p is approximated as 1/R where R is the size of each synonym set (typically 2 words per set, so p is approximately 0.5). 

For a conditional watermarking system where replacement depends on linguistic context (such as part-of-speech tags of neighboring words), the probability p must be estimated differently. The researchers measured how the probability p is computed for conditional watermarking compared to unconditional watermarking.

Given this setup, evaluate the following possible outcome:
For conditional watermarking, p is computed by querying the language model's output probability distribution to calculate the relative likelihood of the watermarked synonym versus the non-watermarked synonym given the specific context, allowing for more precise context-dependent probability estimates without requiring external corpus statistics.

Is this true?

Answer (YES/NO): NO